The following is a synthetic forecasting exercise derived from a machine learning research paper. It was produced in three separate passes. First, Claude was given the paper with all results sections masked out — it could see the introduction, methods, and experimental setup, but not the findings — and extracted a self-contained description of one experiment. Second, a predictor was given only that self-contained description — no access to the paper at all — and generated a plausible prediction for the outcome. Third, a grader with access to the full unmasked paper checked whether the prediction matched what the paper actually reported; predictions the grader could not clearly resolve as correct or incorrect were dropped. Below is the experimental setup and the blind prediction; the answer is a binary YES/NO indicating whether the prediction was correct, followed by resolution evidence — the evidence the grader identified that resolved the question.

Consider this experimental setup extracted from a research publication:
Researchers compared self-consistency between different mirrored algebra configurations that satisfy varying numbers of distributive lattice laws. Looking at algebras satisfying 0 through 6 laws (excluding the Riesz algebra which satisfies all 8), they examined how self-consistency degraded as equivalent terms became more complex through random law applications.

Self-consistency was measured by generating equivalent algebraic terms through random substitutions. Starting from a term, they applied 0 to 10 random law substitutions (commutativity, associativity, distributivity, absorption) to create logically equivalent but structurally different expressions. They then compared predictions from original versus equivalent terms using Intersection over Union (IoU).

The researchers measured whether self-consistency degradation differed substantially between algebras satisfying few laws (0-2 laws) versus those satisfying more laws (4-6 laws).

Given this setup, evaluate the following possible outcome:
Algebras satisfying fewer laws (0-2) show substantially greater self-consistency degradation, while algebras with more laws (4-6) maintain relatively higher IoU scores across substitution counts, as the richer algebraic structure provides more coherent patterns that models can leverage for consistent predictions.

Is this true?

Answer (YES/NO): NO